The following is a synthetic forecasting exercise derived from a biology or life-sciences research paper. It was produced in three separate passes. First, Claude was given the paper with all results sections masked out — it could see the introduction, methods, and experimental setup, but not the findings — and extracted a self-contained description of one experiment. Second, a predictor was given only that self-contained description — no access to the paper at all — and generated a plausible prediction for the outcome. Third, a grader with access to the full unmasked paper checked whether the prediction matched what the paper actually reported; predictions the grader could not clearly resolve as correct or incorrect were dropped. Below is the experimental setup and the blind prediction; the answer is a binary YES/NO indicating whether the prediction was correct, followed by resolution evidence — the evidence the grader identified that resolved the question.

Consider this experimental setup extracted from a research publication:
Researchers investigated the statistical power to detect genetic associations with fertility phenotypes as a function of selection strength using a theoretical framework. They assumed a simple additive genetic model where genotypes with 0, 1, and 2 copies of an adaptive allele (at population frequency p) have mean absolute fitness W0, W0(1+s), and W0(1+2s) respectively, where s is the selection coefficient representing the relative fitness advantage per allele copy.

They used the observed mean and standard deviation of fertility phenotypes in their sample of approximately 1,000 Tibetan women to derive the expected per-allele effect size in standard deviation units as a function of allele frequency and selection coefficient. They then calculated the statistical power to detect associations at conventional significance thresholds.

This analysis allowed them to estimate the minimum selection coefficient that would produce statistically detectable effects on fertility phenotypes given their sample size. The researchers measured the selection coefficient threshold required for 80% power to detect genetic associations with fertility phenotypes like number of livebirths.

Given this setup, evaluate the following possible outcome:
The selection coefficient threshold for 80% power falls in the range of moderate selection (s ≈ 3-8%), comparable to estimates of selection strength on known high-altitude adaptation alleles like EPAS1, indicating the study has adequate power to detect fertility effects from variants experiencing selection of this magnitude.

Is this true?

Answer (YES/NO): NO